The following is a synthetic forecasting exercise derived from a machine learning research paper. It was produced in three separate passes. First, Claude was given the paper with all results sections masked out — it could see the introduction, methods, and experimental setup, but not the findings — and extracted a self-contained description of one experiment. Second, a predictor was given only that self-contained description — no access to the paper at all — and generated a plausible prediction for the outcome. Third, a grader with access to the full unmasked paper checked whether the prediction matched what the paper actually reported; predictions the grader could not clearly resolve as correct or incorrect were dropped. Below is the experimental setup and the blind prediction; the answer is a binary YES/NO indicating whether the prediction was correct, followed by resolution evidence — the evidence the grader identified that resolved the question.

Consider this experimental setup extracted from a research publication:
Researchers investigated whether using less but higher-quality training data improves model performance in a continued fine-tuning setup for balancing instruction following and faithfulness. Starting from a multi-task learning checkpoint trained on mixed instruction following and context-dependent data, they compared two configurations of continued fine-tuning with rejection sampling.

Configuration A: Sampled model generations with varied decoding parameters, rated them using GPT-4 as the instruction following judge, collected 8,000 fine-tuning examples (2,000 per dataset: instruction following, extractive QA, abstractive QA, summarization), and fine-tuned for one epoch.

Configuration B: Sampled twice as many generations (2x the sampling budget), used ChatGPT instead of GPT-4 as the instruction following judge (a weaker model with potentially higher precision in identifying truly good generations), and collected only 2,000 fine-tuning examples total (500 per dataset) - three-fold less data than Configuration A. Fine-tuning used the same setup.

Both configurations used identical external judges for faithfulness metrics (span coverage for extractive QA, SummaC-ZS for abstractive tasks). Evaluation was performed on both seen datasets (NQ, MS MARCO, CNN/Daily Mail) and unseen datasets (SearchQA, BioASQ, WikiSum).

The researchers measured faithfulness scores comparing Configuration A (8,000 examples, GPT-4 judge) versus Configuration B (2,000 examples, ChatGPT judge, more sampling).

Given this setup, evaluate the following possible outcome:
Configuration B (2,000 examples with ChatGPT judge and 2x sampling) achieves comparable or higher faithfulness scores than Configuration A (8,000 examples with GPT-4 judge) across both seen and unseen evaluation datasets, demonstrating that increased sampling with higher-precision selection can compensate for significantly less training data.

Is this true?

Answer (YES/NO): YES